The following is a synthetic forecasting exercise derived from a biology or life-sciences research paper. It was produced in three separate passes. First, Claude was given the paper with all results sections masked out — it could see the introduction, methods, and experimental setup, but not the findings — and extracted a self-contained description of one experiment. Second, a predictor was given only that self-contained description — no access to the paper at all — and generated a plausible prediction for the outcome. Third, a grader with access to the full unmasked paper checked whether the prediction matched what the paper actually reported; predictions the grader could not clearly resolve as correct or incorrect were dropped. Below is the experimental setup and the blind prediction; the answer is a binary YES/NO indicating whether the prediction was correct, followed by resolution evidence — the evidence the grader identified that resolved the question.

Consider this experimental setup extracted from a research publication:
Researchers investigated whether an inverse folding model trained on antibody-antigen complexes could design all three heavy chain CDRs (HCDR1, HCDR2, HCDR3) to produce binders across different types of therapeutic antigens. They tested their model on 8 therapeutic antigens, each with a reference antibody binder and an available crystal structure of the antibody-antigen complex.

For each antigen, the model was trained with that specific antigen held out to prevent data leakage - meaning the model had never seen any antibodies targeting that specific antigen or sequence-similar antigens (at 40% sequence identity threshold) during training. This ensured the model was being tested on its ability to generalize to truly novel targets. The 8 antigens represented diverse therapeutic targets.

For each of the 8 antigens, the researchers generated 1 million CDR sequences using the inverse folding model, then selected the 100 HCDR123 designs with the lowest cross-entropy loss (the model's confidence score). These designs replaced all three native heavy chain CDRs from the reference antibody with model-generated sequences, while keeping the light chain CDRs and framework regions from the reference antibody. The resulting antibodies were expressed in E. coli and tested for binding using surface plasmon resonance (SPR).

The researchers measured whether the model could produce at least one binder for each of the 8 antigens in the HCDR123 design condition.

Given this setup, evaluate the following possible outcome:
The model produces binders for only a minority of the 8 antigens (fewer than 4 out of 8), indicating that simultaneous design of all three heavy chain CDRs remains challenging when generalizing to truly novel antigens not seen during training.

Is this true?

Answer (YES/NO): NO